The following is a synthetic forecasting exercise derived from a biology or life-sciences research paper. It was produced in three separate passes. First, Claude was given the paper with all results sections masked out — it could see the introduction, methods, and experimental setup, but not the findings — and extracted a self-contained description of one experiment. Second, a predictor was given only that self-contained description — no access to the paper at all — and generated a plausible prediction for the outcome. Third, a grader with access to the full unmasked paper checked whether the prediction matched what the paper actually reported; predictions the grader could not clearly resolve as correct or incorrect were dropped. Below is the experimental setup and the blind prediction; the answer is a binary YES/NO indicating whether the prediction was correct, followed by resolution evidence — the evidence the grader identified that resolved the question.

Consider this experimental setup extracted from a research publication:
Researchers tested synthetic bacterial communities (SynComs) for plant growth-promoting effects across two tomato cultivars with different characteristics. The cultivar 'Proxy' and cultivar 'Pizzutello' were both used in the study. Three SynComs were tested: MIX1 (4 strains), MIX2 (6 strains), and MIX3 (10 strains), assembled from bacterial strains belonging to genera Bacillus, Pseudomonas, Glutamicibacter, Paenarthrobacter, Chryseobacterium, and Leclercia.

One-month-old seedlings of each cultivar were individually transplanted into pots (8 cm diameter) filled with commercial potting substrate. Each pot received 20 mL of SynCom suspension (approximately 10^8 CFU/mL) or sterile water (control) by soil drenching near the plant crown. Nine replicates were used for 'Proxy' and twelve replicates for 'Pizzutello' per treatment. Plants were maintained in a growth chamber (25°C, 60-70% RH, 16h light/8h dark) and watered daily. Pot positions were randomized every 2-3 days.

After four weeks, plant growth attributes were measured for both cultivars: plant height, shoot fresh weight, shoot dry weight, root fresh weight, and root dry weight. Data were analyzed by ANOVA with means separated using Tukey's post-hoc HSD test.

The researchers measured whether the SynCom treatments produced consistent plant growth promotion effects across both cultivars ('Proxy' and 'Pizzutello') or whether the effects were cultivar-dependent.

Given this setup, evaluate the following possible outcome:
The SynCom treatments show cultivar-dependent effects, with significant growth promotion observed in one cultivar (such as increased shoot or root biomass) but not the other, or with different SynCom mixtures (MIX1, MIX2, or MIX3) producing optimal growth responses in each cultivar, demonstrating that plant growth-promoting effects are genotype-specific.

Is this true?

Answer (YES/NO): YES